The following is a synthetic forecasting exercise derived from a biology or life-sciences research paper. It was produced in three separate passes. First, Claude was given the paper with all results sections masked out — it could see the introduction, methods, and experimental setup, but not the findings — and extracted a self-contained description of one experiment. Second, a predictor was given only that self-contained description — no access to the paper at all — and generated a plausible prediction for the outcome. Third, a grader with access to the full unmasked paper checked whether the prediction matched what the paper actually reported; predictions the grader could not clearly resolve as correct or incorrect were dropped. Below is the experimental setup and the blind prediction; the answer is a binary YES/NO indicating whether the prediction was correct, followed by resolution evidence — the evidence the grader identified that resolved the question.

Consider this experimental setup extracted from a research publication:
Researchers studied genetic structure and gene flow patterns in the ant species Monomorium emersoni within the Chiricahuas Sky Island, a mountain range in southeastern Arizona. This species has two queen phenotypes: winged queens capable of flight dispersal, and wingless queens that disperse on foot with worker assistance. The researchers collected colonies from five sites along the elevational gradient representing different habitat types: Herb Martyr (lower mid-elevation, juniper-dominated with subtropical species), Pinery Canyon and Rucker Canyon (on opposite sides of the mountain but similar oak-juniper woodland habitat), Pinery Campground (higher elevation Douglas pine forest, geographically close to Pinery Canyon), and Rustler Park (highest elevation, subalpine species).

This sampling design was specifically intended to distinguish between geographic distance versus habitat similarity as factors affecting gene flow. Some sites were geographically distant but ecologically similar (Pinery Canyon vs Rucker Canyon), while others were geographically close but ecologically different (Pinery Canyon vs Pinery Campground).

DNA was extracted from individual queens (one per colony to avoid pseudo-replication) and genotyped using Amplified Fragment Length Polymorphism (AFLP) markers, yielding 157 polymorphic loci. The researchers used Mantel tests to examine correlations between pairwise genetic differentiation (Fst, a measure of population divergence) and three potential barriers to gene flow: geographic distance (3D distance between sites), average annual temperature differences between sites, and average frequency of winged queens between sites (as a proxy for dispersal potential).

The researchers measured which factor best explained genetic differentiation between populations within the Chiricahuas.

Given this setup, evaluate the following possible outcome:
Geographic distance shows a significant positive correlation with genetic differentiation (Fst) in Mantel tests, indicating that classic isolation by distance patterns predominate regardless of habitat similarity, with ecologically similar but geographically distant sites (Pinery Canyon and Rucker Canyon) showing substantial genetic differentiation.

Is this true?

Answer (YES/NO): NO